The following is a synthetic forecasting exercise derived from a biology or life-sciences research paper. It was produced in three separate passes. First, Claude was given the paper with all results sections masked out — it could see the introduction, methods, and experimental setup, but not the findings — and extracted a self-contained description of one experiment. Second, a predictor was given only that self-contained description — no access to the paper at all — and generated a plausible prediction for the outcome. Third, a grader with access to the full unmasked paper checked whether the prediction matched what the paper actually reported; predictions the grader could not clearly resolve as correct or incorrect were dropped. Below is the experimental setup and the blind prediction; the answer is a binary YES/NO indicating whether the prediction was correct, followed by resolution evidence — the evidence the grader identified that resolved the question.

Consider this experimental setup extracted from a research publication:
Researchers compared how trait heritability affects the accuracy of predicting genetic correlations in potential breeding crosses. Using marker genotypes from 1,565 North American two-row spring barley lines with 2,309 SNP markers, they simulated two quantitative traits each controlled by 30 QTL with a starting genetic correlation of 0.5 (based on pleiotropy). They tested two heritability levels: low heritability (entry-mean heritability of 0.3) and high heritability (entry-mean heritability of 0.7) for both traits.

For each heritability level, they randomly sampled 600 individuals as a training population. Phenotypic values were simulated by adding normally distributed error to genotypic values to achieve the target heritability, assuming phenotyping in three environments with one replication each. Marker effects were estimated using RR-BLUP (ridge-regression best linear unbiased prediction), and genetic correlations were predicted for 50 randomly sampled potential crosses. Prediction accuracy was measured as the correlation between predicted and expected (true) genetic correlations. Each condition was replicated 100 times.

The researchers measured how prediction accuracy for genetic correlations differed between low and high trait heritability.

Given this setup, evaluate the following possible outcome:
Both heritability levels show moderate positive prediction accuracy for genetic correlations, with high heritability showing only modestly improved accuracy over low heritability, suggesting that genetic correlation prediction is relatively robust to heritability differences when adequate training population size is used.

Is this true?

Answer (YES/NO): NO